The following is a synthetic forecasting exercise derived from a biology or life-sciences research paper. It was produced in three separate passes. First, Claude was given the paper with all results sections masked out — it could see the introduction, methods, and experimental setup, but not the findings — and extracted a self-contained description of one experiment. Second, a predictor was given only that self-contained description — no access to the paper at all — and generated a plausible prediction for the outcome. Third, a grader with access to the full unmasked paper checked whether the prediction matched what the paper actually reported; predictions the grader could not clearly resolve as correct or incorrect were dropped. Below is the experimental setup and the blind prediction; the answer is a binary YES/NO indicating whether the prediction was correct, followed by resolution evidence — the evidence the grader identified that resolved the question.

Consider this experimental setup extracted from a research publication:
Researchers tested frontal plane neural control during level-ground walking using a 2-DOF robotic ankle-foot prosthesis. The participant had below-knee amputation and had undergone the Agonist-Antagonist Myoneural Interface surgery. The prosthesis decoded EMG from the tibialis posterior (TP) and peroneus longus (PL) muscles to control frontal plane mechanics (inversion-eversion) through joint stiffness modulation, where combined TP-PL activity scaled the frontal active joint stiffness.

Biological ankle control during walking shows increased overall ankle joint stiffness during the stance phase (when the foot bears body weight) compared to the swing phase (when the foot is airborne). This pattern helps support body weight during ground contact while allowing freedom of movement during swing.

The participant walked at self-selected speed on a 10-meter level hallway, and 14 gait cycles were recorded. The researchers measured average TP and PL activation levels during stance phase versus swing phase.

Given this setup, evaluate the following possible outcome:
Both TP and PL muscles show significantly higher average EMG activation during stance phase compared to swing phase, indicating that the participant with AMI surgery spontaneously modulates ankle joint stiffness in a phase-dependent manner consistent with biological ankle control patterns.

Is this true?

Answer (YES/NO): YES